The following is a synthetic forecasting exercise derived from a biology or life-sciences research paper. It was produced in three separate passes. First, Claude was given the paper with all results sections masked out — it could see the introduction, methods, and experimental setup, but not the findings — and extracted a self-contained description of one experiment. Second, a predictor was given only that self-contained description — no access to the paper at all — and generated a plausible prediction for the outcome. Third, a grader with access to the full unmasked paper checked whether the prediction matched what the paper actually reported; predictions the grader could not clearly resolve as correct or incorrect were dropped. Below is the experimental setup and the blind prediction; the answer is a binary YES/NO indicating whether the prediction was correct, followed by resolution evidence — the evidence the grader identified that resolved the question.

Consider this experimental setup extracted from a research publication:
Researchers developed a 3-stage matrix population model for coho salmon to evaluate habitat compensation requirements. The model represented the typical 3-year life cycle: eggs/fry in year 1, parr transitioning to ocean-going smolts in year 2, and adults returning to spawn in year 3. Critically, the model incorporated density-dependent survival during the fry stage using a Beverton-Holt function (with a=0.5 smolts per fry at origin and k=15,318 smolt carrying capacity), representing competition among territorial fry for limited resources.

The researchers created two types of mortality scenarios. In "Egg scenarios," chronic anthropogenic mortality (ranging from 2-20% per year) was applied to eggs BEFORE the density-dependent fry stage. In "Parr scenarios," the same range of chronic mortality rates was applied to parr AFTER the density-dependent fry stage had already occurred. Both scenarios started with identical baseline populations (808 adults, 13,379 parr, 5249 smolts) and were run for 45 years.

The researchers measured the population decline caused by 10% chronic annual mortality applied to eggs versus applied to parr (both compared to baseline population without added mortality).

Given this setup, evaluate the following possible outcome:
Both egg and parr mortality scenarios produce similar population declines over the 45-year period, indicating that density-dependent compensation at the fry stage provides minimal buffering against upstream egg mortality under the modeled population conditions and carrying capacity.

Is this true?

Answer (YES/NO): NO